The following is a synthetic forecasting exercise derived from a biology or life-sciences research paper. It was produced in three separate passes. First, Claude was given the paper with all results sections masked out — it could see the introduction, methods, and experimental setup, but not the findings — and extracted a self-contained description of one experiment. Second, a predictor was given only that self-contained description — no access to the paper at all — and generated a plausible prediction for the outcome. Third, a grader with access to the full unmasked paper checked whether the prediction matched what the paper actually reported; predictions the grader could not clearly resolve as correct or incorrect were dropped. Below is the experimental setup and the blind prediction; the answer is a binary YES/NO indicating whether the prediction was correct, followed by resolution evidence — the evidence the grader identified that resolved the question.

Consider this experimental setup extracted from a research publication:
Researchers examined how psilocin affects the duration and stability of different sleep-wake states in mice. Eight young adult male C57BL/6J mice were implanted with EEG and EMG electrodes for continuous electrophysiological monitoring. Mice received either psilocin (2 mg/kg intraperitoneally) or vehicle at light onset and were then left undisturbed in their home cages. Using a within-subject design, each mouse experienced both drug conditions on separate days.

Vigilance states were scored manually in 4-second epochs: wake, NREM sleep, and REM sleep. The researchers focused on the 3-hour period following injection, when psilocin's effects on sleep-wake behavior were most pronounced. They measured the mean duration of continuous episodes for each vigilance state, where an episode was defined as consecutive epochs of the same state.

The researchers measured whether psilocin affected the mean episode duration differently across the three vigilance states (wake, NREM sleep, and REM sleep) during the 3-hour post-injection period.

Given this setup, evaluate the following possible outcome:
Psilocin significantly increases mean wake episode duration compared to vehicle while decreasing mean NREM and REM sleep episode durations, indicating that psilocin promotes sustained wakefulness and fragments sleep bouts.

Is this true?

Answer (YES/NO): NO